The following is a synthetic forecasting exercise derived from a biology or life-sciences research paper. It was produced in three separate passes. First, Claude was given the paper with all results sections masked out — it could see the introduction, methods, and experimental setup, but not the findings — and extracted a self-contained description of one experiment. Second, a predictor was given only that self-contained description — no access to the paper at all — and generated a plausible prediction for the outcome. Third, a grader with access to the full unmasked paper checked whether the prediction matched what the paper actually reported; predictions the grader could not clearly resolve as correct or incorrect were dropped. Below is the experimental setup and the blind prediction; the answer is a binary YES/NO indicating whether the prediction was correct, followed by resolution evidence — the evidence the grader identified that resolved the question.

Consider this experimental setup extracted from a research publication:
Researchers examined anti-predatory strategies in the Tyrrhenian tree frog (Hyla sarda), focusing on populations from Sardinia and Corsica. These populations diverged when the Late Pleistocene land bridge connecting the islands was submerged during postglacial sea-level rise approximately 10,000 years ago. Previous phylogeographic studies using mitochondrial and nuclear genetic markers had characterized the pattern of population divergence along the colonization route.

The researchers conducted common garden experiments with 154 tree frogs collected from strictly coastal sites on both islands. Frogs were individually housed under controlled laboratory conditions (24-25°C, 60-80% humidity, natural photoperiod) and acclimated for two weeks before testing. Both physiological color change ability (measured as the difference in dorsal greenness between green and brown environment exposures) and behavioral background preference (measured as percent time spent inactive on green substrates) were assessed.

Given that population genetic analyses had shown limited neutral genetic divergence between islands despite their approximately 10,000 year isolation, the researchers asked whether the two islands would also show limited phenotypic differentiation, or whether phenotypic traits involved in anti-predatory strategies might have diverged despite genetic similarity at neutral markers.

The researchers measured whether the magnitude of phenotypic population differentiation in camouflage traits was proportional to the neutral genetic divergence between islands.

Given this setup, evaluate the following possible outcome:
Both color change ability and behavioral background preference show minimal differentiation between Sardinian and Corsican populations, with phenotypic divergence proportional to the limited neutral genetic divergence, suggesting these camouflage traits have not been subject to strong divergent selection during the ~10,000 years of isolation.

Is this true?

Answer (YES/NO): NO